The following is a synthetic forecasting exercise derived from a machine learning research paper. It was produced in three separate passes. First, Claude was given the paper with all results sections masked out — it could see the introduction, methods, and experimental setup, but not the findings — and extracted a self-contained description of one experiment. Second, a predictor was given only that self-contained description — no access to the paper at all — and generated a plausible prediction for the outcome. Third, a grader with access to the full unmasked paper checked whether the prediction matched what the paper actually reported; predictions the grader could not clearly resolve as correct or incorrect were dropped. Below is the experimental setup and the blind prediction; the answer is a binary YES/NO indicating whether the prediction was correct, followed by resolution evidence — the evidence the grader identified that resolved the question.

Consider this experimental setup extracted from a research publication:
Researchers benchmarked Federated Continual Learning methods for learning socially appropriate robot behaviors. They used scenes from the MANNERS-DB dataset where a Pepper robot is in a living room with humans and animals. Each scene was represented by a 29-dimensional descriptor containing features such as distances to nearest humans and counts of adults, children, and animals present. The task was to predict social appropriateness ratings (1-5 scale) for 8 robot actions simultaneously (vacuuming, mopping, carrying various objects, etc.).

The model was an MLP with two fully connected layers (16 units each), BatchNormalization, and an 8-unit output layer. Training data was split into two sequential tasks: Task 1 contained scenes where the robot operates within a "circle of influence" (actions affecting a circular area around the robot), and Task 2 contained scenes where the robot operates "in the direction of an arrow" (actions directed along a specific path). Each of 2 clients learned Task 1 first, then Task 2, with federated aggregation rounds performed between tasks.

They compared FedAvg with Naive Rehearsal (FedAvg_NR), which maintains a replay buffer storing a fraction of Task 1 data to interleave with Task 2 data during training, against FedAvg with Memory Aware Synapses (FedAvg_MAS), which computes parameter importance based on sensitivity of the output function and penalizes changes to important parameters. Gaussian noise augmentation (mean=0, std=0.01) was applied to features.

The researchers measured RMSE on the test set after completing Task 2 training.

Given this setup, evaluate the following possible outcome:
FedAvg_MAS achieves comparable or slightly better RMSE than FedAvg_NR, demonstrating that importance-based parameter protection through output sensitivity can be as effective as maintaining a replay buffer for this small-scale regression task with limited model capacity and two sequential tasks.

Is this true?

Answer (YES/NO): NO